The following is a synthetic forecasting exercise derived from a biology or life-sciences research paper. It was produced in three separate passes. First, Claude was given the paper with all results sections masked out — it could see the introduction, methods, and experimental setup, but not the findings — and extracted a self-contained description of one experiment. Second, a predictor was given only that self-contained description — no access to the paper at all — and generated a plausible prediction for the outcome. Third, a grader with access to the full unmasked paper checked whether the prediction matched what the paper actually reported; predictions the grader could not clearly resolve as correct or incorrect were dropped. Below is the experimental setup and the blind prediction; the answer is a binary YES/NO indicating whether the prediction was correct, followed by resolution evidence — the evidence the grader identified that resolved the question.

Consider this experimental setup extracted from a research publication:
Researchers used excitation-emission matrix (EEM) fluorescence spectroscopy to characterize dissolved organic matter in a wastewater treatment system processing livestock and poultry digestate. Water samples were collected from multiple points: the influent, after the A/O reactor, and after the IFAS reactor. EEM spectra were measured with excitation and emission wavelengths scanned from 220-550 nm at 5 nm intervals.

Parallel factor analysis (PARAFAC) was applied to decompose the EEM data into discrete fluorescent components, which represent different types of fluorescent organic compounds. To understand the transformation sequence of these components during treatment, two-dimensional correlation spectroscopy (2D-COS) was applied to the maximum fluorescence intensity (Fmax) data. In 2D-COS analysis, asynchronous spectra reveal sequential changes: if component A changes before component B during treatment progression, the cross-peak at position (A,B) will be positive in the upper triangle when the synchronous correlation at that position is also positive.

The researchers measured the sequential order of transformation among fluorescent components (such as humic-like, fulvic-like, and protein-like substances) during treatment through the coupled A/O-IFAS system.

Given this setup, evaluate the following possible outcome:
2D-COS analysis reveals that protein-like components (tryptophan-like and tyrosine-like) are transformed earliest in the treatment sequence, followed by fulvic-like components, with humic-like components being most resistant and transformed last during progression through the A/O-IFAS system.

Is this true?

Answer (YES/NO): NO